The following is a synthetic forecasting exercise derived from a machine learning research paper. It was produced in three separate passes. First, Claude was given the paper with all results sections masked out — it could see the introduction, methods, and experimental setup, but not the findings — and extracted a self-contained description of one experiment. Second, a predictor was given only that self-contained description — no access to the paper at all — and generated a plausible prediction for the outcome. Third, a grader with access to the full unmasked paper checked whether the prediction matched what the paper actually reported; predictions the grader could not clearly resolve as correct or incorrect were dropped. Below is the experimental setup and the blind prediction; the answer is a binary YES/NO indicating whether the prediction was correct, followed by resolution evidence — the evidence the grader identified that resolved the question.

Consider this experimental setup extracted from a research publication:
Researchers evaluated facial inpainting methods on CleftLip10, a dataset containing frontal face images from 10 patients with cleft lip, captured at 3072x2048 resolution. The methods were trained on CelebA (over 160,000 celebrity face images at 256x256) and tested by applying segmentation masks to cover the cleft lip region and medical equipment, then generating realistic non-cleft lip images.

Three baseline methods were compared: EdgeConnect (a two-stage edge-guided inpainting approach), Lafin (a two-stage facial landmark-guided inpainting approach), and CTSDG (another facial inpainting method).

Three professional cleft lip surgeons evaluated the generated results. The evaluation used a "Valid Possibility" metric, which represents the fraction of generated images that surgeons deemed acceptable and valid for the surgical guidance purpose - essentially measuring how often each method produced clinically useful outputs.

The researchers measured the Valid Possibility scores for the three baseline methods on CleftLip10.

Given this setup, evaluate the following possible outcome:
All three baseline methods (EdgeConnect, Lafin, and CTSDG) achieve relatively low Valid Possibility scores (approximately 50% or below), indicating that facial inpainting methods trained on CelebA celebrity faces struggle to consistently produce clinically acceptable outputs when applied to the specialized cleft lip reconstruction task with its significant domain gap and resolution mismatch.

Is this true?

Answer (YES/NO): YES